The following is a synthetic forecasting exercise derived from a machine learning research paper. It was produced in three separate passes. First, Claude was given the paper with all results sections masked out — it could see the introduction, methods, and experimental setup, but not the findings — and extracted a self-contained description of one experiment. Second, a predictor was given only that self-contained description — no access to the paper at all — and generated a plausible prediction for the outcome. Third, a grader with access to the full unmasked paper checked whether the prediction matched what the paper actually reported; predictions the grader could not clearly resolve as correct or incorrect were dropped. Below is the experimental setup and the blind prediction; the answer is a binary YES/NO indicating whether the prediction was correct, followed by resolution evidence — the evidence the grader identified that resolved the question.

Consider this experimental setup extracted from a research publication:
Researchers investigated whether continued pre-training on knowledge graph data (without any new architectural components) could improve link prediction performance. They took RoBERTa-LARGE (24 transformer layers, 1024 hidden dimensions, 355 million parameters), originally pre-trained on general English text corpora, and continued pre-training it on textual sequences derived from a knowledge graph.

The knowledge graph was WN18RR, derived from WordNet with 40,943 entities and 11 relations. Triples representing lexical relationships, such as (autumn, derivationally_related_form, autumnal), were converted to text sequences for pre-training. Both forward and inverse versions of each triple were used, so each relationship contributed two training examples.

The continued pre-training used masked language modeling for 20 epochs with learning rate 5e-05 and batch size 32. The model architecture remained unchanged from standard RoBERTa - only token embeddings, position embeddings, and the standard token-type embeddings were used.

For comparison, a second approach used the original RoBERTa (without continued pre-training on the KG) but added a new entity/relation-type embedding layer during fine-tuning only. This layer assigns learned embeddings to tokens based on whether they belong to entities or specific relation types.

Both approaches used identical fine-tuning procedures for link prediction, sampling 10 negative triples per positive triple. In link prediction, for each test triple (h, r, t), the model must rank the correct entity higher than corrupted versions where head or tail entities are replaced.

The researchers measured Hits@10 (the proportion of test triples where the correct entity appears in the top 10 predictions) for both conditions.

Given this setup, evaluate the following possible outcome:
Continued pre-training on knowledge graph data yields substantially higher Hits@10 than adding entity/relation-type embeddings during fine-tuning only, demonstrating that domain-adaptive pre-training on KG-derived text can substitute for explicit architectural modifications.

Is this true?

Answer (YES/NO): YES